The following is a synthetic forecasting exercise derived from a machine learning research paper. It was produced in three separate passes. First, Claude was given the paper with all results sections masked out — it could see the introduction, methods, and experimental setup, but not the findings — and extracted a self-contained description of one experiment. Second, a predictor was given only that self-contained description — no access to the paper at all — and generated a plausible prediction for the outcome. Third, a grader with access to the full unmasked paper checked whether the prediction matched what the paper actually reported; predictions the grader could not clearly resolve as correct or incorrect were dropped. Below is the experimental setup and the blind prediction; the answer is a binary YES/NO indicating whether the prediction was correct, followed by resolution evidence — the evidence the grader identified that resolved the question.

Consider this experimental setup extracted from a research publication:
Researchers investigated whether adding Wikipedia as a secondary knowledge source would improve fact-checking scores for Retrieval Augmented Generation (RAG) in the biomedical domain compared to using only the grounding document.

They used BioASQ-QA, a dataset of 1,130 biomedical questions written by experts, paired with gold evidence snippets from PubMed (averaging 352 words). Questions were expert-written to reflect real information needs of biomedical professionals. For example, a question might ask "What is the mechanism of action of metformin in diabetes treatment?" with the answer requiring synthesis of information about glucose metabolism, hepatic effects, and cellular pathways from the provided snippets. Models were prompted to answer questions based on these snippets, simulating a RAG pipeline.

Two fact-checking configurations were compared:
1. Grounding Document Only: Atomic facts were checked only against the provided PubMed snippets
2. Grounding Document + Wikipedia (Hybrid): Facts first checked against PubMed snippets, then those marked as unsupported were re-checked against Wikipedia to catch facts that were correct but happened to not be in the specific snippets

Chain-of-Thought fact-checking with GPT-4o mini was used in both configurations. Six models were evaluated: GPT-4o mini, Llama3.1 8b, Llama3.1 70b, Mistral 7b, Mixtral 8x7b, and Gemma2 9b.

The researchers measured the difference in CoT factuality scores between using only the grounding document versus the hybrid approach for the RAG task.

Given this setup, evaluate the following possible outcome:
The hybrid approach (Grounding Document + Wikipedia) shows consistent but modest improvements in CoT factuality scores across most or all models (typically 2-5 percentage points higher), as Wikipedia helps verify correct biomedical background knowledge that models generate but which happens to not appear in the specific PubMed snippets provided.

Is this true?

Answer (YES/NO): NO